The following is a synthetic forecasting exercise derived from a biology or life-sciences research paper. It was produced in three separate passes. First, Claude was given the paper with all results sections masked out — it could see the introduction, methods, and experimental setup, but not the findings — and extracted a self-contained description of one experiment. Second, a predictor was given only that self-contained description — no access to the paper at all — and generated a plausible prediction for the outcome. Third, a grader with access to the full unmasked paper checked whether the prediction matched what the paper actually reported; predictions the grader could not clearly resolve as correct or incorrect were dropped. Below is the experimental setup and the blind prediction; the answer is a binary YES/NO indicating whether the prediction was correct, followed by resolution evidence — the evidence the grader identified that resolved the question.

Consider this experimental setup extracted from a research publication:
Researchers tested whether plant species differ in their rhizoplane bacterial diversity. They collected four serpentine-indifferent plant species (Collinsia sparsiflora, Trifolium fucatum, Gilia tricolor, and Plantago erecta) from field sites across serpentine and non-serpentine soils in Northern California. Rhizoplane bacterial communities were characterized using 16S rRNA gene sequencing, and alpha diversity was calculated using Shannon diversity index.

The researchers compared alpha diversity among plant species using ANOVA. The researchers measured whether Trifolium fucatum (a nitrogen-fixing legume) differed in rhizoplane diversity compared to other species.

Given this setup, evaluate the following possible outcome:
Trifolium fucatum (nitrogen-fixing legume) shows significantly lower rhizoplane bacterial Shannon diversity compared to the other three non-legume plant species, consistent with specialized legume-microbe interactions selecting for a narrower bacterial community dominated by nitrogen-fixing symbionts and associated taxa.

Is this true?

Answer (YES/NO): NO